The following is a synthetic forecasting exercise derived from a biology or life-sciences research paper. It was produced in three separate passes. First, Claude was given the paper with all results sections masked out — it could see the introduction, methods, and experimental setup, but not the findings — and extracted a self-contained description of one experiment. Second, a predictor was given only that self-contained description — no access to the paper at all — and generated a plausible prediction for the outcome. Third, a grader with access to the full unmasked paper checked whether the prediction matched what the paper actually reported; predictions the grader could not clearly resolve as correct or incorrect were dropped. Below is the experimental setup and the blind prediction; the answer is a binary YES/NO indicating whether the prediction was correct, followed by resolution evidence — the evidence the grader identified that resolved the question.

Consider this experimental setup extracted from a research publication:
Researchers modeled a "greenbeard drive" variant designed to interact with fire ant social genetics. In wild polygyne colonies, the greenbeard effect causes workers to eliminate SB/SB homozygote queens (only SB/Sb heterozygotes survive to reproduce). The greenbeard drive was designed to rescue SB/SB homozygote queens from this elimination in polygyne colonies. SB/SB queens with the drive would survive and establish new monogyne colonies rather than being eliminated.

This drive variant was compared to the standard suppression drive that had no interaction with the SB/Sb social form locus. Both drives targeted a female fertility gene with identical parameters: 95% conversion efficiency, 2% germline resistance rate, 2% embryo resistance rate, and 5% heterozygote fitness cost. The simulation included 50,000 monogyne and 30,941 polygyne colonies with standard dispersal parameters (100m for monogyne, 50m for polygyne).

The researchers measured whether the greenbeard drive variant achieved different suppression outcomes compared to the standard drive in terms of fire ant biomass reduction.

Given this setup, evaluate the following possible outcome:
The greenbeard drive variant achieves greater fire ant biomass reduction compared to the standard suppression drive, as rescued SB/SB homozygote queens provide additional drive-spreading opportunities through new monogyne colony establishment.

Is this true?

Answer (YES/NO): YES